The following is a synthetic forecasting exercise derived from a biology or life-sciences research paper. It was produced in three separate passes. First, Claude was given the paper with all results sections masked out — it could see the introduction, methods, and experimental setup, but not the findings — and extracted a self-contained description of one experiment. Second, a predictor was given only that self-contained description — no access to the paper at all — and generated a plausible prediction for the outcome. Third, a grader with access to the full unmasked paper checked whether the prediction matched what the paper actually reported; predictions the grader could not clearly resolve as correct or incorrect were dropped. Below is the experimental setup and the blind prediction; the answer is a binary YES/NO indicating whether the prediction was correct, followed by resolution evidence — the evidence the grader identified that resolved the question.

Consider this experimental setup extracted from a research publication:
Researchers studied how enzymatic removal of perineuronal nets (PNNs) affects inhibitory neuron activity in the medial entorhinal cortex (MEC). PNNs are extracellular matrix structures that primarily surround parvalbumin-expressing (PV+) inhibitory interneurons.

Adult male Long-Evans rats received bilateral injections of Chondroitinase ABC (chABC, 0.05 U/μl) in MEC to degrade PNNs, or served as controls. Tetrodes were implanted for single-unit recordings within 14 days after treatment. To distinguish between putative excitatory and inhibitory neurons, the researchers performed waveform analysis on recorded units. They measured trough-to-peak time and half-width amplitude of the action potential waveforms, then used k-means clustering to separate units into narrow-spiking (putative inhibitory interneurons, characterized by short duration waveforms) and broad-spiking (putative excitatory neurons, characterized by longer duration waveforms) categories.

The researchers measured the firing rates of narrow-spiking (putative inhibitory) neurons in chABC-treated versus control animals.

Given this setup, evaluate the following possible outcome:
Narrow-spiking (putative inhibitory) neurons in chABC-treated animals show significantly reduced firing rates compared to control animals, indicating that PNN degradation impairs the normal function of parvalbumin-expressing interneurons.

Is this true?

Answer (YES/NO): YES